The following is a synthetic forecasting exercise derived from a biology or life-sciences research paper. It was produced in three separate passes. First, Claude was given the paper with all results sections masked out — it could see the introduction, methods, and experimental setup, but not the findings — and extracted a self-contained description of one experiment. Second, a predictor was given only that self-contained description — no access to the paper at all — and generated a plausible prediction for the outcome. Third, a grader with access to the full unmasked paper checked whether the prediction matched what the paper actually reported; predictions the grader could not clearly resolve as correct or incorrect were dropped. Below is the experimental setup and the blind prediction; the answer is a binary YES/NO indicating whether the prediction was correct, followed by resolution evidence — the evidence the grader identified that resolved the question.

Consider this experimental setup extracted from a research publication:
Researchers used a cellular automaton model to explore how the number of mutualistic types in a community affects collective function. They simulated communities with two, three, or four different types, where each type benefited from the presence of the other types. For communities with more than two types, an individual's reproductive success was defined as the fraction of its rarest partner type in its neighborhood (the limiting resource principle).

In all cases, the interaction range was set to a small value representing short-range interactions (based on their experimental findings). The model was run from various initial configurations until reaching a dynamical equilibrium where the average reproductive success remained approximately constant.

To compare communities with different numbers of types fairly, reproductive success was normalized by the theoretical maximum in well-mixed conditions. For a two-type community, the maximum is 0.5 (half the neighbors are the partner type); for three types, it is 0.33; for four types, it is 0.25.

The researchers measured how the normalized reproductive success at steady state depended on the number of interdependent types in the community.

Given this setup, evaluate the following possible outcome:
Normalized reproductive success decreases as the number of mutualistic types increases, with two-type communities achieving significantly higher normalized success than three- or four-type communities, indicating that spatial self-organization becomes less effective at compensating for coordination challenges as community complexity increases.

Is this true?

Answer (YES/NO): YES